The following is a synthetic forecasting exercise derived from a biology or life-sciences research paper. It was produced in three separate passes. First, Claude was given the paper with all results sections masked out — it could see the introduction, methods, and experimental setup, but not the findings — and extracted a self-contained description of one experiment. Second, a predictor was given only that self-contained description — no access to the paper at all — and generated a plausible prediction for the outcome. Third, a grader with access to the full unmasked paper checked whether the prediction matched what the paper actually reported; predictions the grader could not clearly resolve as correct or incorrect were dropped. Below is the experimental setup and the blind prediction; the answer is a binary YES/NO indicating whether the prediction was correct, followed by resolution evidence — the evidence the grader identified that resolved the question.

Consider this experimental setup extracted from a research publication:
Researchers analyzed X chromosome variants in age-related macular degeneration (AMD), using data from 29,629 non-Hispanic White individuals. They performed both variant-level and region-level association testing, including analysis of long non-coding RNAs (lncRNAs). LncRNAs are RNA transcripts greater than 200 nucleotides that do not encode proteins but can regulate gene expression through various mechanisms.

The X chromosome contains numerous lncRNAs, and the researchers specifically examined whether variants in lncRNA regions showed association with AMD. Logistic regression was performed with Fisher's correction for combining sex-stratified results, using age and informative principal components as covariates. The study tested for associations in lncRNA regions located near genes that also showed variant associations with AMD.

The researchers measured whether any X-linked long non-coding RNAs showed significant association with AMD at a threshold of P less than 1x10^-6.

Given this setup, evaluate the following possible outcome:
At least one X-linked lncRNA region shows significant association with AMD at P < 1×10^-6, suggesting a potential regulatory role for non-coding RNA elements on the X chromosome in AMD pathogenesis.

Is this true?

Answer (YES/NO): YES